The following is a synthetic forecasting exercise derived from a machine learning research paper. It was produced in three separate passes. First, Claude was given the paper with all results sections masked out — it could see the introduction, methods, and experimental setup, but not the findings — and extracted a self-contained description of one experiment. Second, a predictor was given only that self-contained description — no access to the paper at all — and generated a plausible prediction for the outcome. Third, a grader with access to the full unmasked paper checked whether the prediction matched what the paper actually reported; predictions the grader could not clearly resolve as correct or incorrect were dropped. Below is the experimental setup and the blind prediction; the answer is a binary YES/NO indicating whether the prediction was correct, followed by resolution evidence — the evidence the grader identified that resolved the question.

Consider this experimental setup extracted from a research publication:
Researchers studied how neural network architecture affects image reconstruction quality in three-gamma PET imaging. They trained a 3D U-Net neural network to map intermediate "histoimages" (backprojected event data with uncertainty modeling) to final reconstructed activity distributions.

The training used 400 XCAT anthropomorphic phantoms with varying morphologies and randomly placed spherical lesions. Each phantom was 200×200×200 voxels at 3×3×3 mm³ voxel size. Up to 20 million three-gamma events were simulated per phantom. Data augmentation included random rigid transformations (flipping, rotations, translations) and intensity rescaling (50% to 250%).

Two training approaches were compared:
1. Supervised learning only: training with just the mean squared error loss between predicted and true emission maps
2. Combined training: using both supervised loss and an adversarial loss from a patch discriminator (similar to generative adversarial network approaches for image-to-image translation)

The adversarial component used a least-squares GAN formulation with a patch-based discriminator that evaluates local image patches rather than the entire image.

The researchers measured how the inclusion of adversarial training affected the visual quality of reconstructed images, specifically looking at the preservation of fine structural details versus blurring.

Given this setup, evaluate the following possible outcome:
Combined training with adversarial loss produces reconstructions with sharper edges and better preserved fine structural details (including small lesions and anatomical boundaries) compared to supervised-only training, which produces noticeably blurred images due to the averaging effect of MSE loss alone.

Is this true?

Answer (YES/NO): YES